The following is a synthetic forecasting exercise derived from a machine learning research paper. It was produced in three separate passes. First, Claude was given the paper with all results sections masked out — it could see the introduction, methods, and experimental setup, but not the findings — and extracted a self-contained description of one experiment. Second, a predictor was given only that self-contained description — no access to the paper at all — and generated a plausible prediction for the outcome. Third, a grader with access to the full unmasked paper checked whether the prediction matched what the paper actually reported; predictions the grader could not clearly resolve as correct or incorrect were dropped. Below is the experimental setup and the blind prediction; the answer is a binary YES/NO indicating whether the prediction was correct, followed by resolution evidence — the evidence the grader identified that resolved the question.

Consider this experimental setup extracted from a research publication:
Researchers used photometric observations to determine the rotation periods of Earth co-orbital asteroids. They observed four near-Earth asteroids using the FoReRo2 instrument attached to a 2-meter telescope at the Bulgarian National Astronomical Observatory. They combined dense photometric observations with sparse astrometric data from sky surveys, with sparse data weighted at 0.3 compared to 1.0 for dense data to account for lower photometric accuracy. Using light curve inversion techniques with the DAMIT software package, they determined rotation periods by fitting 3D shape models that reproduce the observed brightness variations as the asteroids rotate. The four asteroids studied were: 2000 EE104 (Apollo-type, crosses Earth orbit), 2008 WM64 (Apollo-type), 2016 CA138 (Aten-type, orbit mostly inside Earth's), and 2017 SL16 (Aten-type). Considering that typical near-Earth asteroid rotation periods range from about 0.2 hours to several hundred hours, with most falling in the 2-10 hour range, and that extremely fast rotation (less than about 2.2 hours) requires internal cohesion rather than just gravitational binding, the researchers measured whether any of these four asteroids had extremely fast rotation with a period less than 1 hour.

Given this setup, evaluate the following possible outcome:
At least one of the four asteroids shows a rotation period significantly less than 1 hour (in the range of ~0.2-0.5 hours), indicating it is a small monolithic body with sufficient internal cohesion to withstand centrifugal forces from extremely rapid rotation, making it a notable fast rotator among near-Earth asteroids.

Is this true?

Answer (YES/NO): YES